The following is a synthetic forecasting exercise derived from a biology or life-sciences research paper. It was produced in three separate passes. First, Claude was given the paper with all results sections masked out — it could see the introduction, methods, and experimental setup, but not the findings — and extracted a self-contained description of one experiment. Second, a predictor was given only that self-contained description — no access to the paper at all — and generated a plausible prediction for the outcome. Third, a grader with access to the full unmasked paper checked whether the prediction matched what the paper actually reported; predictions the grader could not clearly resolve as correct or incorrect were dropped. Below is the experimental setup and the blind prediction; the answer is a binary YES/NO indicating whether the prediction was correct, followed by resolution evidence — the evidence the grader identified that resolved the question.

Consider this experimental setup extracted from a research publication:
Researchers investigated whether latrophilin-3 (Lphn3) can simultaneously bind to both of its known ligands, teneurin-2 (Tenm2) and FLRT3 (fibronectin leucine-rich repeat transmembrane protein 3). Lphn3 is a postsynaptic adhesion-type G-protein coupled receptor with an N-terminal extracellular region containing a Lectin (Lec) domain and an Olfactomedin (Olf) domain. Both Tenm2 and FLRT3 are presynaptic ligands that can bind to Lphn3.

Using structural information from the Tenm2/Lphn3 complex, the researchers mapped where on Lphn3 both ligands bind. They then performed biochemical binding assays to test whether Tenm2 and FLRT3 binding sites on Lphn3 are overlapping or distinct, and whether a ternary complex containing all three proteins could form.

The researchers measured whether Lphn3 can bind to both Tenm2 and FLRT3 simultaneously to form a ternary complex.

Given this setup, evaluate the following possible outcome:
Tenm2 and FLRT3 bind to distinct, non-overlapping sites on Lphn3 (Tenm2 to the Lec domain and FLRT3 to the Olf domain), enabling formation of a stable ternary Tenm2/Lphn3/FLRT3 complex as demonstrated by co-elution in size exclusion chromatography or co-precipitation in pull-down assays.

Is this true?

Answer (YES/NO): YES